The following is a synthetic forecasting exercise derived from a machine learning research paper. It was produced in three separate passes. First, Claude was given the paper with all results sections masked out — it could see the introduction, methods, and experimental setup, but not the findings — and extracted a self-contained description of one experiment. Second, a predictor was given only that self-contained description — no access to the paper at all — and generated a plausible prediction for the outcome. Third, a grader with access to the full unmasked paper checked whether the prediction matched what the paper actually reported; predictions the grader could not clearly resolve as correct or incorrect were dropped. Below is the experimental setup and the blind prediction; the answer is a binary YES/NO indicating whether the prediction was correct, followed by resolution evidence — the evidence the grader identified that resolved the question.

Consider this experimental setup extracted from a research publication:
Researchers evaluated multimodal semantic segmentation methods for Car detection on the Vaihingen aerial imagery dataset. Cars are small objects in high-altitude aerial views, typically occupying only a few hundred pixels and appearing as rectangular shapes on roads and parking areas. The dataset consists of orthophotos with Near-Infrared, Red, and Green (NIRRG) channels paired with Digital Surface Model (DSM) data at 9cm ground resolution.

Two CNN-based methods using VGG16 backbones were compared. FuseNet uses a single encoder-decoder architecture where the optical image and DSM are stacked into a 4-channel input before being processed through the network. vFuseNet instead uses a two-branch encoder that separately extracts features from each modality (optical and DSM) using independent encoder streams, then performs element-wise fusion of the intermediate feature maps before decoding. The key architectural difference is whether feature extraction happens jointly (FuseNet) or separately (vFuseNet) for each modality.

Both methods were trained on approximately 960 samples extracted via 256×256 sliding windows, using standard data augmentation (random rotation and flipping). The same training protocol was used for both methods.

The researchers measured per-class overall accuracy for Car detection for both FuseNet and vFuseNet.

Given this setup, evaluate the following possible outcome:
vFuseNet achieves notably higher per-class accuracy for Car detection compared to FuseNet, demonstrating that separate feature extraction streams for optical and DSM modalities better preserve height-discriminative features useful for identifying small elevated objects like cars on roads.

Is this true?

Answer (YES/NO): NO